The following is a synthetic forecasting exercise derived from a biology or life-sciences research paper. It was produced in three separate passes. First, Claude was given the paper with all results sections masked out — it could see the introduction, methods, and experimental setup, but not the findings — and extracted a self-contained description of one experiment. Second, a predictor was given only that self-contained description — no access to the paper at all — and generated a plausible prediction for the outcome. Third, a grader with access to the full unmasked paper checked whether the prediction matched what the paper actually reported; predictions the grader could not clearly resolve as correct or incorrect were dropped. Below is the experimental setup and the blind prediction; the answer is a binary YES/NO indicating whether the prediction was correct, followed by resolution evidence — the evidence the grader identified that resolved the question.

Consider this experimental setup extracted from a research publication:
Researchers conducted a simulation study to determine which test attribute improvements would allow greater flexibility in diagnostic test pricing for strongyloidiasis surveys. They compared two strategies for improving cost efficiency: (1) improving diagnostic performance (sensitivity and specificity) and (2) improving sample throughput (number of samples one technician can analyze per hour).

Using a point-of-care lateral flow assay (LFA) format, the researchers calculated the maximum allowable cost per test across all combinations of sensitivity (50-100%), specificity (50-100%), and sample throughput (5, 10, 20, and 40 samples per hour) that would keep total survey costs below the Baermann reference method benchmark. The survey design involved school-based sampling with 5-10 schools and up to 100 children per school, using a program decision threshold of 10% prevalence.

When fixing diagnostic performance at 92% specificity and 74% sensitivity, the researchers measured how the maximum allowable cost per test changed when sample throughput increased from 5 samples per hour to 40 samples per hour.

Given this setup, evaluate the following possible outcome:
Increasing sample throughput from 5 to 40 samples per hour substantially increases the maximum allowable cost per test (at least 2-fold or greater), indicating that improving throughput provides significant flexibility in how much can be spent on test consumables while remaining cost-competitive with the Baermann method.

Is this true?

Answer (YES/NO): NO